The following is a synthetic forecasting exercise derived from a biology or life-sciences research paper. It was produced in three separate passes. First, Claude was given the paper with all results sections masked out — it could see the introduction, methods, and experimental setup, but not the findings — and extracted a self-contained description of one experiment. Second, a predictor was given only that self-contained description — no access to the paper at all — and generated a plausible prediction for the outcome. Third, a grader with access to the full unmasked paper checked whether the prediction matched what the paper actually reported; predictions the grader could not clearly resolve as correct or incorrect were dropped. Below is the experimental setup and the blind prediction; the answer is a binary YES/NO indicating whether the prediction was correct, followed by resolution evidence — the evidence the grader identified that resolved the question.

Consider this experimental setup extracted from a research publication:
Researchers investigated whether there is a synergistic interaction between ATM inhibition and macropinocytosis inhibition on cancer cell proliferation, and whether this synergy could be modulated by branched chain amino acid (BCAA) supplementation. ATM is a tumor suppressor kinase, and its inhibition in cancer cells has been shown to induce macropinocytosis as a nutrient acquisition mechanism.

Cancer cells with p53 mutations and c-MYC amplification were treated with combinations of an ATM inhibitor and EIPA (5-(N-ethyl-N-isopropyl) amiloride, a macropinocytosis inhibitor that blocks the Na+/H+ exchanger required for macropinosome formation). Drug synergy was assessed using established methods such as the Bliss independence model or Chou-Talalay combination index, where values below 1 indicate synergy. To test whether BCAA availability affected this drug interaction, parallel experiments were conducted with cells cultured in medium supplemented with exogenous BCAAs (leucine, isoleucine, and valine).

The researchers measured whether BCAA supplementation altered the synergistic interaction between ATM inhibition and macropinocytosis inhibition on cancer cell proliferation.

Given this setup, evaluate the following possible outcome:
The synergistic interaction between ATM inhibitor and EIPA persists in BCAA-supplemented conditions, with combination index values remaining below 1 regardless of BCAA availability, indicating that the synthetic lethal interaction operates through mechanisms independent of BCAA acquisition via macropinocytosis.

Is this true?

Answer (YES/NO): NO